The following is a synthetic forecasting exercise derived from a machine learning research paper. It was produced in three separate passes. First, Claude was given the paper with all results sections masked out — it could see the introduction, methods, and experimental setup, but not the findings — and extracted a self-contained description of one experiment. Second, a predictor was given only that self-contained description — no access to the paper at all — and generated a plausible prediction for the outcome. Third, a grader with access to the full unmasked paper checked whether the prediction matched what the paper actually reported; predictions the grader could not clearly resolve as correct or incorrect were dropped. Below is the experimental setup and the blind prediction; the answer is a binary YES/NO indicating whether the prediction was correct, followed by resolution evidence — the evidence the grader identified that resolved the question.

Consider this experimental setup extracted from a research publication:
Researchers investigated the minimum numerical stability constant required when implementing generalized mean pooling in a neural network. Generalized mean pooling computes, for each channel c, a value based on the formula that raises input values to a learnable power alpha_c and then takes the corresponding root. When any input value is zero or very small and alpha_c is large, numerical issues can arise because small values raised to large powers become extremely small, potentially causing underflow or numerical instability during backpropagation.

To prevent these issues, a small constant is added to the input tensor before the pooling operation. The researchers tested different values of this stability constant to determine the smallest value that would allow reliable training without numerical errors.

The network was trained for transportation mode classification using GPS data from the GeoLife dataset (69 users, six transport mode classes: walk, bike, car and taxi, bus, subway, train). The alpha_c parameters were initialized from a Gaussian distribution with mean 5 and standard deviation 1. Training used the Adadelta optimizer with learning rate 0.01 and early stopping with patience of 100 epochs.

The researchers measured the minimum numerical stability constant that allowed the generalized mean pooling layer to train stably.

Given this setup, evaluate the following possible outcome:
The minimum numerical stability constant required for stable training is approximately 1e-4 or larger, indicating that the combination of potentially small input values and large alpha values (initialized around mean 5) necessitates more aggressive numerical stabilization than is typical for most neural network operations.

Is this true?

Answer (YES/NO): NO